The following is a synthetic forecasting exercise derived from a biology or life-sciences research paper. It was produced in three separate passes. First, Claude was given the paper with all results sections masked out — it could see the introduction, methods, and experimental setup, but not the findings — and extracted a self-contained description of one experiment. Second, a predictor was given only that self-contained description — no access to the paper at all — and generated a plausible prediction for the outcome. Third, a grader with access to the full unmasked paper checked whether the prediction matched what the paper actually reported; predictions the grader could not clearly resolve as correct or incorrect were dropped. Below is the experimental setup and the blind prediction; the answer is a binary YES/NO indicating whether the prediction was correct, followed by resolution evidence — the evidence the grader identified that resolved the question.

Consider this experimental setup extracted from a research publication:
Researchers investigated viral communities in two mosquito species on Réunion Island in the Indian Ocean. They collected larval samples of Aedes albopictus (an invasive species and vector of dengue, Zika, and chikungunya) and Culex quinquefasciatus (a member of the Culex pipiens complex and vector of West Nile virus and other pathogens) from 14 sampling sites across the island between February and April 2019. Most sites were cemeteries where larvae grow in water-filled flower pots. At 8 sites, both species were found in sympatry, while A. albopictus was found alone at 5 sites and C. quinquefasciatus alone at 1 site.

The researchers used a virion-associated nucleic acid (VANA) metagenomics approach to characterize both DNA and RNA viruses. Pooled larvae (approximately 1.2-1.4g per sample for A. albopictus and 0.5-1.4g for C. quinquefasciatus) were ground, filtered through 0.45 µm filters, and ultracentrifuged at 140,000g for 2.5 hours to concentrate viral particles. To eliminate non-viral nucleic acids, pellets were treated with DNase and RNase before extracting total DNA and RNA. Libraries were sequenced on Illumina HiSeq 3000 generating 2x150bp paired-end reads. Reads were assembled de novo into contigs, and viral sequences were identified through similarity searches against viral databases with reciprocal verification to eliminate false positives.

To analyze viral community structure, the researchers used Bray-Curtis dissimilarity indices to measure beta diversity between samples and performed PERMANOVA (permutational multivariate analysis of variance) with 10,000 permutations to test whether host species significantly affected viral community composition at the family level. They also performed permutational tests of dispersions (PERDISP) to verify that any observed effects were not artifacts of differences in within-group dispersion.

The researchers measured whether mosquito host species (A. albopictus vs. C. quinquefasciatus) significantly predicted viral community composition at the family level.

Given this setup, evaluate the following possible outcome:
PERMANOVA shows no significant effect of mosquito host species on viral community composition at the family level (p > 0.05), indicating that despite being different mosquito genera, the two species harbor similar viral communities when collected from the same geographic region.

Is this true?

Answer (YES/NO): NO